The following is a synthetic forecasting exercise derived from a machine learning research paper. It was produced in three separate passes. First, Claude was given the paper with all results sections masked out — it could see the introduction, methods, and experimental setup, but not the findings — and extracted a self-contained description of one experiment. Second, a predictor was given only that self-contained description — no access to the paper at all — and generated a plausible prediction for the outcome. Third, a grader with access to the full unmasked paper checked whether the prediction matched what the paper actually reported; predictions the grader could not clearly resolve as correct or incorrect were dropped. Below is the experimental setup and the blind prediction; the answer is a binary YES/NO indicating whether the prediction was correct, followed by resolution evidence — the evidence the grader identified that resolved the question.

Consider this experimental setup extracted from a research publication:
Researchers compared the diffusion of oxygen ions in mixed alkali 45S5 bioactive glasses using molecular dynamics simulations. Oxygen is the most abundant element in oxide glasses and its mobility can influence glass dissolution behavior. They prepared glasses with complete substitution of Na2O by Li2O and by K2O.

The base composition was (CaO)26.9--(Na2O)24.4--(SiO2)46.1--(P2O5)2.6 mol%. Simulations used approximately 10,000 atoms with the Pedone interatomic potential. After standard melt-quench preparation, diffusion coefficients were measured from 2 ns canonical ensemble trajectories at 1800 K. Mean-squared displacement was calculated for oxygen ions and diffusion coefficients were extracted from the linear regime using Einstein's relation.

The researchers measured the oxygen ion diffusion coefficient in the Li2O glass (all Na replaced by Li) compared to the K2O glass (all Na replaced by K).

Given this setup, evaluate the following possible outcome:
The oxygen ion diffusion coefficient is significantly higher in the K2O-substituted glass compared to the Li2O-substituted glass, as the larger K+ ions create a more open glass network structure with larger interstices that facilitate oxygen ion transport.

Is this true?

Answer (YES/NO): YES